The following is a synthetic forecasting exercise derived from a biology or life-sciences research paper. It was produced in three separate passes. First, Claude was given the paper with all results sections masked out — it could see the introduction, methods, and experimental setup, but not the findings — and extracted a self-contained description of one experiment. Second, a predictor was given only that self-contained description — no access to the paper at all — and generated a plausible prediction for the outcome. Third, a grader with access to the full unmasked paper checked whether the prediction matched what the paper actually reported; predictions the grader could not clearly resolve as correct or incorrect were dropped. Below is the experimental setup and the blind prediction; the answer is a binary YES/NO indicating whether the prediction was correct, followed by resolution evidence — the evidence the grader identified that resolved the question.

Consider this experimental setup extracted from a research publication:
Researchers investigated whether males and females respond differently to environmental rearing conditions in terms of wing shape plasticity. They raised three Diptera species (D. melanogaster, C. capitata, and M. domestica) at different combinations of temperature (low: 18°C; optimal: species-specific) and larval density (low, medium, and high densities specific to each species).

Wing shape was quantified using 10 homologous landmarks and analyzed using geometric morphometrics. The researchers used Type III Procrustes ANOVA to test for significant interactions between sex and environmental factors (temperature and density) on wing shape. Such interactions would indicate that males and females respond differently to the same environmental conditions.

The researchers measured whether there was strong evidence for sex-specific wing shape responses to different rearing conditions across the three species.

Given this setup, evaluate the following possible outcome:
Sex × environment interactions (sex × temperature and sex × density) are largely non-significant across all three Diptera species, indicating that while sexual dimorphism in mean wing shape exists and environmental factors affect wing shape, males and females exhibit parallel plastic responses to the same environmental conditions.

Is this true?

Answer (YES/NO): YES